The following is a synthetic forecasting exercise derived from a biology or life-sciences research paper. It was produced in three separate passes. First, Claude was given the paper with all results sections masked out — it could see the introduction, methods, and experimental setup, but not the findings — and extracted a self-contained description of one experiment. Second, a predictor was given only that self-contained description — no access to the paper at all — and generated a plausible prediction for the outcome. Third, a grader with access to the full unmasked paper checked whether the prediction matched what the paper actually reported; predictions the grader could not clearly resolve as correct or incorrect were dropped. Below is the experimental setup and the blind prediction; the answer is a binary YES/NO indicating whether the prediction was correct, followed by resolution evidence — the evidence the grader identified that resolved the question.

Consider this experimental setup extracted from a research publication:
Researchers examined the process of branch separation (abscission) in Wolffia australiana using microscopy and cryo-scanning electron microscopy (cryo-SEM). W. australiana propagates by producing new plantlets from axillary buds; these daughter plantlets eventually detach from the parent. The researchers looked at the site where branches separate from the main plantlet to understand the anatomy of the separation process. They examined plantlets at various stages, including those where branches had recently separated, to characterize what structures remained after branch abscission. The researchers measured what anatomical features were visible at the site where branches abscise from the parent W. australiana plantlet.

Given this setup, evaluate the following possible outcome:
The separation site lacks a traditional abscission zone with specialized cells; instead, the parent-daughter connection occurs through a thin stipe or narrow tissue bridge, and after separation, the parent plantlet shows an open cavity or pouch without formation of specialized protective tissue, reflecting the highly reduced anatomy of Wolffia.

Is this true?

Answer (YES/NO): NO